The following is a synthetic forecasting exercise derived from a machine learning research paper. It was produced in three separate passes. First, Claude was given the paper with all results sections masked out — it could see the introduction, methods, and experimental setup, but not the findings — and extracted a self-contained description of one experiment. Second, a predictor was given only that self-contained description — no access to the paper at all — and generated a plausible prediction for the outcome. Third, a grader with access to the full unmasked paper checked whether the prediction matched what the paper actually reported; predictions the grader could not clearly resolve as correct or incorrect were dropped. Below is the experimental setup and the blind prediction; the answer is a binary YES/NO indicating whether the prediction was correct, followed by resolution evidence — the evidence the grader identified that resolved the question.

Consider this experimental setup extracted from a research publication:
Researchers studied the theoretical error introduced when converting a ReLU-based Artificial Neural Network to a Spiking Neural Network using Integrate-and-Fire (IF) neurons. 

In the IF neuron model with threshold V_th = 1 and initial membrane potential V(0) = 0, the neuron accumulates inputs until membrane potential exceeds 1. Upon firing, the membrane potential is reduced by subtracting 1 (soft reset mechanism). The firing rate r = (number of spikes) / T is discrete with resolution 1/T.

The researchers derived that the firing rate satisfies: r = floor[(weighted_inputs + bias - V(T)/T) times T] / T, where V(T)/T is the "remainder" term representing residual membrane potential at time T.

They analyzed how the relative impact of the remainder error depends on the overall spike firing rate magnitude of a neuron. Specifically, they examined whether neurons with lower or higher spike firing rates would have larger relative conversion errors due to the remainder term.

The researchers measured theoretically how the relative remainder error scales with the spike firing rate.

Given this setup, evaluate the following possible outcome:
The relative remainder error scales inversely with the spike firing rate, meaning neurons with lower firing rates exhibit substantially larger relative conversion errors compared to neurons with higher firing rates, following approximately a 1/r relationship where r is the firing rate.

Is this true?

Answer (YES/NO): NO